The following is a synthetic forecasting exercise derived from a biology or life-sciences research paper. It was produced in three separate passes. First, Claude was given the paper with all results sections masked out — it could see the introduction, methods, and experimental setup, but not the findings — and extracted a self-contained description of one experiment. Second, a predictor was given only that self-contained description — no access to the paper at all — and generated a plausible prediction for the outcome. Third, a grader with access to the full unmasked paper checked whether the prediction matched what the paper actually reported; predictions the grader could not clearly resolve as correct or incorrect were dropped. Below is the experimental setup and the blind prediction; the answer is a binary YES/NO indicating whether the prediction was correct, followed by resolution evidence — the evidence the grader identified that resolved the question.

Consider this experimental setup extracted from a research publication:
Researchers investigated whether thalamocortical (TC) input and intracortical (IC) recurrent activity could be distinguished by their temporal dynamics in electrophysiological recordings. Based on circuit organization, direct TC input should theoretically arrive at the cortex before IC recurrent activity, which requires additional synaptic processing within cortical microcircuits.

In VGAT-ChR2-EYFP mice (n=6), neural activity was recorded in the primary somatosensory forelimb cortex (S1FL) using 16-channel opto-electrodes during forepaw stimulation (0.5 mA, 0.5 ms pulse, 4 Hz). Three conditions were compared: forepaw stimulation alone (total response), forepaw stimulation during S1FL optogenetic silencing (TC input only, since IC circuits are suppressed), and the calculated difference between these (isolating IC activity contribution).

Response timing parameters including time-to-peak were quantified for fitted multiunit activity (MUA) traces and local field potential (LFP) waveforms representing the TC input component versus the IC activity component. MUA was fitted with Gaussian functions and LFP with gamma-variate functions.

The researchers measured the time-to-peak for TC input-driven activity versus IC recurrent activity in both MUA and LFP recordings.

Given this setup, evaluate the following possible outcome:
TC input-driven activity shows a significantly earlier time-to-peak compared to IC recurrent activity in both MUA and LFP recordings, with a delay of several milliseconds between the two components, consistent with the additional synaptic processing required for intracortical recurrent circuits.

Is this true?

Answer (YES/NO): YES